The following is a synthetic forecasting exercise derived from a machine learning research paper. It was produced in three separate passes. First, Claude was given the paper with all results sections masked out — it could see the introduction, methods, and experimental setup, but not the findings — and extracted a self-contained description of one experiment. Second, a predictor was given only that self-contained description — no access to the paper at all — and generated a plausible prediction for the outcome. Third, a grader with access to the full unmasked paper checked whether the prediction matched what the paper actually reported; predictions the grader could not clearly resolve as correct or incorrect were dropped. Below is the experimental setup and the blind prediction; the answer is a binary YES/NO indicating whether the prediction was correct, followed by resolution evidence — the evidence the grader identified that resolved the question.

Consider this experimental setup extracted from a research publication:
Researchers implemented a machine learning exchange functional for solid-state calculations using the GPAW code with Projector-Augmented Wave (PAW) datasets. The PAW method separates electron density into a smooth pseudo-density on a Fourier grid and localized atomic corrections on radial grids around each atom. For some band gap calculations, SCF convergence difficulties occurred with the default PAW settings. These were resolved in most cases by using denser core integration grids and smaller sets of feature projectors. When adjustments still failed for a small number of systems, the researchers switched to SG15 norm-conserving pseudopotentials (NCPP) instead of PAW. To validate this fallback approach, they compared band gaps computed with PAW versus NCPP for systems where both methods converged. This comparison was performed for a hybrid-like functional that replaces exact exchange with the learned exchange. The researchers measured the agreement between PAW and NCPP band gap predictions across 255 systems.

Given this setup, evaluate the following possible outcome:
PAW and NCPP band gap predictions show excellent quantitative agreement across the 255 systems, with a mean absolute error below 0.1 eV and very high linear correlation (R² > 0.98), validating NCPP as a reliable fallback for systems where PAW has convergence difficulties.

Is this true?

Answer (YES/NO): NO